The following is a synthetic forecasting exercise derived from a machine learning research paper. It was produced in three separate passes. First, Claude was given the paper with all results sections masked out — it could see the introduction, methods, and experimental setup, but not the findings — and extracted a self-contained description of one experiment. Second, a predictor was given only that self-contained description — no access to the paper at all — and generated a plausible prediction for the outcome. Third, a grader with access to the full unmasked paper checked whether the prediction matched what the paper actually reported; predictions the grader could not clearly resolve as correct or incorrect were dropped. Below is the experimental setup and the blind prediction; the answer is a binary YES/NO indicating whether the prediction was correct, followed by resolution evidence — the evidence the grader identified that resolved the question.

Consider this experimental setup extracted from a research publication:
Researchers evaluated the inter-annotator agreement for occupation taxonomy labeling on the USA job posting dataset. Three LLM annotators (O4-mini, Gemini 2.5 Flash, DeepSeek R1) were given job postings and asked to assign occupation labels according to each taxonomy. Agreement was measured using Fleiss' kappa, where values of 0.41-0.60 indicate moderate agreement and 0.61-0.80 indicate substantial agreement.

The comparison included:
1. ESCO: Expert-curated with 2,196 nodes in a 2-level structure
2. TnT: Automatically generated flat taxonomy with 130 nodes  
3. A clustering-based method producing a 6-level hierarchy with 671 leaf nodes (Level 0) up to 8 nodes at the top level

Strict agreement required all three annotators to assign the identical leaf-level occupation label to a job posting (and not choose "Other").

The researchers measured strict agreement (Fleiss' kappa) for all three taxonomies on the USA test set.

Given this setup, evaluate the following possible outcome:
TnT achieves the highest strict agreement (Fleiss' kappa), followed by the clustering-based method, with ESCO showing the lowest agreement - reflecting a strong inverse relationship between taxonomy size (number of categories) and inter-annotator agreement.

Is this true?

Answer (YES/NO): YES